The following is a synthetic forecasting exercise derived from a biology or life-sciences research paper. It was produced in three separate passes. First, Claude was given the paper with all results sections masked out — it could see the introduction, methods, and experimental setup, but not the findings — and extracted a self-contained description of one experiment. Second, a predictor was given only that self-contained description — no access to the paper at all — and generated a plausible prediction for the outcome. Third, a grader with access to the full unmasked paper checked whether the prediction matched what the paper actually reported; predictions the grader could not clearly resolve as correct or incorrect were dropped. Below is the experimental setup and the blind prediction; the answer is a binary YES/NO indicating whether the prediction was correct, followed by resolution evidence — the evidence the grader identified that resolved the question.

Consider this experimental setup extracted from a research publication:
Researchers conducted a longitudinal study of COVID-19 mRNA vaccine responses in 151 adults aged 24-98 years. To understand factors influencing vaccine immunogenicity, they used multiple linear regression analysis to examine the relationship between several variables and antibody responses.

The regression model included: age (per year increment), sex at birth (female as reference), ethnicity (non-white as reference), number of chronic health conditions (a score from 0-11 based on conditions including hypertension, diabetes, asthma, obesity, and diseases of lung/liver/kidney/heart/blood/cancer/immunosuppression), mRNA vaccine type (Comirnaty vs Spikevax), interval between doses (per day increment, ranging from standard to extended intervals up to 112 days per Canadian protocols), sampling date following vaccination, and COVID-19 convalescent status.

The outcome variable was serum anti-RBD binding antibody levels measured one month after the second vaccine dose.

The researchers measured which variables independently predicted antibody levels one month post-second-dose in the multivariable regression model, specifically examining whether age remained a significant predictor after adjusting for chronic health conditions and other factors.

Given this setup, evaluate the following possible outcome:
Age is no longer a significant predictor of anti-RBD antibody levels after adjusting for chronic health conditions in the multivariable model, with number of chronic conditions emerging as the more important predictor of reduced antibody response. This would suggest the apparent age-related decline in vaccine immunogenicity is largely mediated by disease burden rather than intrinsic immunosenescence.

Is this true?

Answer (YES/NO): NO